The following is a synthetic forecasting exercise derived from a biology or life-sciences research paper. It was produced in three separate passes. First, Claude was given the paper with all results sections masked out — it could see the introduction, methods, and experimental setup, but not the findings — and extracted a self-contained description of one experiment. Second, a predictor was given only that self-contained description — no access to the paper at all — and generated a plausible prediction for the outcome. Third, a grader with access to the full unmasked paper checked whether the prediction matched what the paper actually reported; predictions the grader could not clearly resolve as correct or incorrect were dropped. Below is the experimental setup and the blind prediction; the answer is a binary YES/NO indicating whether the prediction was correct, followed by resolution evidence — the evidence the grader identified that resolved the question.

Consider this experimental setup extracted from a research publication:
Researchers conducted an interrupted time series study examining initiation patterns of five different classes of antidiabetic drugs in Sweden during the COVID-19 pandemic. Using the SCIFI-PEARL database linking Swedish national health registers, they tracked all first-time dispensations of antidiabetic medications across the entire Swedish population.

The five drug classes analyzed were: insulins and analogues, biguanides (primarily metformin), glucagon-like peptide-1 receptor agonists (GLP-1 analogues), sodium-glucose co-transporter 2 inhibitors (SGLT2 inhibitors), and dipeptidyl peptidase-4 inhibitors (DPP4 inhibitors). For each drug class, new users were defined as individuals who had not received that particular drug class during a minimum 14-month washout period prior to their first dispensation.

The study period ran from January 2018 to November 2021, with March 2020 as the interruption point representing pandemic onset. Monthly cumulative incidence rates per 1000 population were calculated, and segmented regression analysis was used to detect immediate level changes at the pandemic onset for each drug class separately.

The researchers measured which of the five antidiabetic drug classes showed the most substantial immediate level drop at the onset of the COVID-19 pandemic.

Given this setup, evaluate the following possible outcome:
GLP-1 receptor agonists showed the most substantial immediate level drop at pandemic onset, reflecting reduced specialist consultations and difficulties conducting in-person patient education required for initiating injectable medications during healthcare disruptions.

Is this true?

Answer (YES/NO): NO